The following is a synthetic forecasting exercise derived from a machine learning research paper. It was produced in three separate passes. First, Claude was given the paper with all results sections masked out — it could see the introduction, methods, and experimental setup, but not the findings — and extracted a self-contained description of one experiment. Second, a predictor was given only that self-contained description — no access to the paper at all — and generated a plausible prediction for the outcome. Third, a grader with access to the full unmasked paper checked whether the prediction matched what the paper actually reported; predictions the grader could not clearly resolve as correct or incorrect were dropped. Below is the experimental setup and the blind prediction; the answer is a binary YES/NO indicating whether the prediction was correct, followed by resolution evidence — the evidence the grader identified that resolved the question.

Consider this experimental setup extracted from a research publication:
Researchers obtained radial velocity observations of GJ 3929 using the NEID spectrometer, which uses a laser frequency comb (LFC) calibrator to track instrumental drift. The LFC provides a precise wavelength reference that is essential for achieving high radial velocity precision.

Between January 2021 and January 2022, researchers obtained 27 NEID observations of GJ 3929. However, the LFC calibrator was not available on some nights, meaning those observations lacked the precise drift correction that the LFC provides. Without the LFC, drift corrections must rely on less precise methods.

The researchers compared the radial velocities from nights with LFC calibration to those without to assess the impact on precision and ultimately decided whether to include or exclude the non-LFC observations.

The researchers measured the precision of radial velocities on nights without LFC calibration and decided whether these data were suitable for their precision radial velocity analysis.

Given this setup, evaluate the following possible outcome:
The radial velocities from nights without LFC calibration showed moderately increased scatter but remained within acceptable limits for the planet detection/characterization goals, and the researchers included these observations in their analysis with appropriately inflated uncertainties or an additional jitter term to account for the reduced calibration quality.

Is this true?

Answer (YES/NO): NO